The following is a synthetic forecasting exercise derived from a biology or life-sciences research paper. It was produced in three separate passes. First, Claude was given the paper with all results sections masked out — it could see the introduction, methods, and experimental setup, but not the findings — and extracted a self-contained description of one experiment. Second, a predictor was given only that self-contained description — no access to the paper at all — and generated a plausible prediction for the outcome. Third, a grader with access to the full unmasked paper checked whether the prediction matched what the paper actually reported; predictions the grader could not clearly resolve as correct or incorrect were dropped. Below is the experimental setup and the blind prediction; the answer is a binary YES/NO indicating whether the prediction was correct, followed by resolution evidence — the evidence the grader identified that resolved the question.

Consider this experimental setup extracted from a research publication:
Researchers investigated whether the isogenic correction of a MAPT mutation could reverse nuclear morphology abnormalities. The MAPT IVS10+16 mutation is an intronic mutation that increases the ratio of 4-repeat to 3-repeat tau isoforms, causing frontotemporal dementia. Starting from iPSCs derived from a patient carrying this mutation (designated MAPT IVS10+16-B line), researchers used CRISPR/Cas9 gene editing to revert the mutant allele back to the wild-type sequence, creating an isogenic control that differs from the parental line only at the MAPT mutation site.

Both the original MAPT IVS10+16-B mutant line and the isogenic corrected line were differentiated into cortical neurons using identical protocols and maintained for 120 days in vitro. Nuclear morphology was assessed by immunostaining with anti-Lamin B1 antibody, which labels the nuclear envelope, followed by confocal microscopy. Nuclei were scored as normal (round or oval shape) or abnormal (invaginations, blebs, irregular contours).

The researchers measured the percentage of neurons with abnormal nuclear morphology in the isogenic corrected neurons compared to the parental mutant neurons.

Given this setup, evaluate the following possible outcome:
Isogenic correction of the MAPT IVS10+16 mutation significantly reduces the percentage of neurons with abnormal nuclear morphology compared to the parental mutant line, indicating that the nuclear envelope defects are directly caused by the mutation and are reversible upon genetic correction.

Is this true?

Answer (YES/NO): YES